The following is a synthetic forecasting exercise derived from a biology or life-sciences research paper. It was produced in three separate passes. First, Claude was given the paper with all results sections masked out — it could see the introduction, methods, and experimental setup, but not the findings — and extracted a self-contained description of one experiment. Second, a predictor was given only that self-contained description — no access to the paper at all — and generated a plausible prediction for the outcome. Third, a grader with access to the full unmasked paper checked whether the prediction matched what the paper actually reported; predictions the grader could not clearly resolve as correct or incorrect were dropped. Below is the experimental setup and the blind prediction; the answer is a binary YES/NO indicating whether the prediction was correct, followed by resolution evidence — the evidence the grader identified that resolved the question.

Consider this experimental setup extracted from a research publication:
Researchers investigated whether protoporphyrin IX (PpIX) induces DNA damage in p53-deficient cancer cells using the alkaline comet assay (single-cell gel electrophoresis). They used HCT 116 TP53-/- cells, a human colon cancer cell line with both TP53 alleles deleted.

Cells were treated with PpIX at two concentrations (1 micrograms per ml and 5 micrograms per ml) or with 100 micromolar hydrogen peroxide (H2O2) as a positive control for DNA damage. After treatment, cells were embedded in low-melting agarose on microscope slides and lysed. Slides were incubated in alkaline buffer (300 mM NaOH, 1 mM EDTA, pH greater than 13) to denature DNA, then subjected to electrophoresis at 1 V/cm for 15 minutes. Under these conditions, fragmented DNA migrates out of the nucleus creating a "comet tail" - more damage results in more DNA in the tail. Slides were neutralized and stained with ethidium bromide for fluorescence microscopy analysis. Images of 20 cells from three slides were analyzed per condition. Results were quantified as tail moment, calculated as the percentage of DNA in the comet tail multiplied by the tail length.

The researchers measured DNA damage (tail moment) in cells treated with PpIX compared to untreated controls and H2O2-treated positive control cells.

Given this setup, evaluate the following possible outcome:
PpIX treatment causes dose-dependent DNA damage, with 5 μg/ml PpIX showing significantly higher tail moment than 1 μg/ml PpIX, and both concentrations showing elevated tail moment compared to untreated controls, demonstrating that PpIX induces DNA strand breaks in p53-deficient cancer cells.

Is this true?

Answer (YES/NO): NO